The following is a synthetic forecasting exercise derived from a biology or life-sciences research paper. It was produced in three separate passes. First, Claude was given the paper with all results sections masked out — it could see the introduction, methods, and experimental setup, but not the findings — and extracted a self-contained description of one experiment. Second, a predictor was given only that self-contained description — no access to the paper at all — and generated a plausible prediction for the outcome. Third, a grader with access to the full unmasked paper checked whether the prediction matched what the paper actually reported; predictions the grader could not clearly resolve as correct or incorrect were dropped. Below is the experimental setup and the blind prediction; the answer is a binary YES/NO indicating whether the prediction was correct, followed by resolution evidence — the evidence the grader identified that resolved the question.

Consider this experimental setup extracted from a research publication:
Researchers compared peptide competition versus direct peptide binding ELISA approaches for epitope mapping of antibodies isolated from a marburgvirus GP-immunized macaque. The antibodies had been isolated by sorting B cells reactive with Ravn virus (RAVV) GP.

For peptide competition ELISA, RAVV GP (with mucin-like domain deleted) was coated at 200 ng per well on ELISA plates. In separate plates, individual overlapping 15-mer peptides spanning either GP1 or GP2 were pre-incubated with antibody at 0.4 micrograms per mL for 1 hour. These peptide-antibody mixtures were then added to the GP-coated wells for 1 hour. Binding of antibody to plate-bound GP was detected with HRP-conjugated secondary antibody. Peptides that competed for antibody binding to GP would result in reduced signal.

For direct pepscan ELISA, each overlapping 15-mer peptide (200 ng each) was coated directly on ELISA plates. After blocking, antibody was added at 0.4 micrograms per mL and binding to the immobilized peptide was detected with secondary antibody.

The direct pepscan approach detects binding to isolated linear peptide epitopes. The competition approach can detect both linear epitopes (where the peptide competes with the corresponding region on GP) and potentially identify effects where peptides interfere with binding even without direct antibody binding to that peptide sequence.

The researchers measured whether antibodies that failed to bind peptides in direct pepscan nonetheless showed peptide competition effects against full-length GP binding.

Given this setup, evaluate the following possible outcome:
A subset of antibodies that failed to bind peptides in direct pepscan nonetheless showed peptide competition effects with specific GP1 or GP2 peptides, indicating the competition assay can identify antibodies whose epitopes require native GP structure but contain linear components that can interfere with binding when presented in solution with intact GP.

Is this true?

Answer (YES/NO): NO